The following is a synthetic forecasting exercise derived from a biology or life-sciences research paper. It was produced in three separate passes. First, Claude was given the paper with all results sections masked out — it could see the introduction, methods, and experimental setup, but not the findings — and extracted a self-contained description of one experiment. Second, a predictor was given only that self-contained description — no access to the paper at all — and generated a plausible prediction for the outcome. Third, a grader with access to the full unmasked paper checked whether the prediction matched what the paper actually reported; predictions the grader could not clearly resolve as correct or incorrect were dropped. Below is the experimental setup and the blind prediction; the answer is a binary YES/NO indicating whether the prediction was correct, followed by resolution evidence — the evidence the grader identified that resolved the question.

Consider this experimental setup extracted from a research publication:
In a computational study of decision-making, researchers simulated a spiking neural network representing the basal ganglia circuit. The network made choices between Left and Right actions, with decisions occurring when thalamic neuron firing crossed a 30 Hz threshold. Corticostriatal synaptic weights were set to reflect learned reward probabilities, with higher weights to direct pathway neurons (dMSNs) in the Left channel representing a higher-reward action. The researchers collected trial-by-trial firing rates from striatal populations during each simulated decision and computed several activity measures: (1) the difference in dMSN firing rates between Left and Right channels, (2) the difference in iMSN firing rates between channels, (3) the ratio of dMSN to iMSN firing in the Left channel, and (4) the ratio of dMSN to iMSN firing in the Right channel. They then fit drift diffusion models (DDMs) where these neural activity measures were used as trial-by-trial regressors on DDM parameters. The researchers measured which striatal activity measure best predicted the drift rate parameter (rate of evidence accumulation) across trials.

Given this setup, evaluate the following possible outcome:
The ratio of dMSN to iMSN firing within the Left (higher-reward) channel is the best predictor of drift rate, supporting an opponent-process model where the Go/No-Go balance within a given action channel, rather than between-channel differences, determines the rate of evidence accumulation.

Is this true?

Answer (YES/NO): NO